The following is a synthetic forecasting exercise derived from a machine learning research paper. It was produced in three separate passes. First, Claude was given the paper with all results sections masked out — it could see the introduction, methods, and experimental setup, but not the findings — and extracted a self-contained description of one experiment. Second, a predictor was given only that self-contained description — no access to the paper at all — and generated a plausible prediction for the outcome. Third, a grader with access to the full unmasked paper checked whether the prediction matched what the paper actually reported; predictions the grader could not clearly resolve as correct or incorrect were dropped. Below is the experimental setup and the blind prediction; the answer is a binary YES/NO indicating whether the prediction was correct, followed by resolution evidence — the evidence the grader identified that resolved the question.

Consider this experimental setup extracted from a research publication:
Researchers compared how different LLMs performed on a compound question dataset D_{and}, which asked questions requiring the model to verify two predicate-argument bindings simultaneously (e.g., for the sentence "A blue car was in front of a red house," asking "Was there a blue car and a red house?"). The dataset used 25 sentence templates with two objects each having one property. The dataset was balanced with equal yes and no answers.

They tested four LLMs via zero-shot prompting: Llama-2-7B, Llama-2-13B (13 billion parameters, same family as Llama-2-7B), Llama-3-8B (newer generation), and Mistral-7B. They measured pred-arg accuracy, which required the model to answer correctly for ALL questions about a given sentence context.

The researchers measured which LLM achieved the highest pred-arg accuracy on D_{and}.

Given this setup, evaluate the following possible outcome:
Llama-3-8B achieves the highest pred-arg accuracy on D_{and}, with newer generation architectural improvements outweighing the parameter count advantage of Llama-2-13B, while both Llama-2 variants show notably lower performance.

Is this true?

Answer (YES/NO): NO